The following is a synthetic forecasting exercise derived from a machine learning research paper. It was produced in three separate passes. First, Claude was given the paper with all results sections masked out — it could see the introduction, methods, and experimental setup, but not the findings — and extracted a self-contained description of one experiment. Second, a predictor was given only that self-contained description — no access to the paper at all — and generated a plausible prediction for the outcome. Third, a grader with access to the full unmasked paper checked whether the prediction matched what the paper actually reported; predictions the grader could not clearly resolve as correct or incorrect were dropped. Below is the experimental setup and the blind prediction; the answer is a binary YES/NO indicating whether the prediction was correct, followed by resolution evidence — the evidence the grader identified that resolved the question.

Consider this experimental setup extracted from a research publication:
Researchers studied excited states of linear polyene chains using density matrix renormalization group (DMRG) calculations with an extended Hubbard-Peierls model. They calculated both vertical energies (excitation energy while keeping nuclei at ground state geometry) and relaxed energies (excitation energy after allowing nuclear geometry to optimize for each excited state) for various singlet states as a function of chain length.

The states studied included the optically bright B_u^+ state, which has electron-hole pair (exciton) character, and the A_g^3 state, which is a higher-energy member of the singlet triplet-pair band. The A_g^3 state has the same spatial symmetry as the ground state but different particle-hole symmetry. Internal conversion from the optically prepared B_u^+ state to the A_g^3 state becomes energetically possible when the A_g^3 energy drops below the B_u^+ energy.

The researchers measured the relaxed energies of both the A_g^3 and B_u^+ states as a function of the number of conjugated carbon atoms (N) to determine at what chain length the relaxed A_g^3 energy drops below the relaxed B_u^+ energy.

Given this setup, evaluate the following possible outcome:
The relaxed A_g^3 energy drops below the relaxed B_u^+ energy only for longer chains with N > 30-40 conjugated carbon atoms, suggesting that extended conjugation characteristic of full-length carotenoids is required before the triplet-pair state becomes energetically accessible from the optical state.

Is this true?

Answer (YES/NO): NO